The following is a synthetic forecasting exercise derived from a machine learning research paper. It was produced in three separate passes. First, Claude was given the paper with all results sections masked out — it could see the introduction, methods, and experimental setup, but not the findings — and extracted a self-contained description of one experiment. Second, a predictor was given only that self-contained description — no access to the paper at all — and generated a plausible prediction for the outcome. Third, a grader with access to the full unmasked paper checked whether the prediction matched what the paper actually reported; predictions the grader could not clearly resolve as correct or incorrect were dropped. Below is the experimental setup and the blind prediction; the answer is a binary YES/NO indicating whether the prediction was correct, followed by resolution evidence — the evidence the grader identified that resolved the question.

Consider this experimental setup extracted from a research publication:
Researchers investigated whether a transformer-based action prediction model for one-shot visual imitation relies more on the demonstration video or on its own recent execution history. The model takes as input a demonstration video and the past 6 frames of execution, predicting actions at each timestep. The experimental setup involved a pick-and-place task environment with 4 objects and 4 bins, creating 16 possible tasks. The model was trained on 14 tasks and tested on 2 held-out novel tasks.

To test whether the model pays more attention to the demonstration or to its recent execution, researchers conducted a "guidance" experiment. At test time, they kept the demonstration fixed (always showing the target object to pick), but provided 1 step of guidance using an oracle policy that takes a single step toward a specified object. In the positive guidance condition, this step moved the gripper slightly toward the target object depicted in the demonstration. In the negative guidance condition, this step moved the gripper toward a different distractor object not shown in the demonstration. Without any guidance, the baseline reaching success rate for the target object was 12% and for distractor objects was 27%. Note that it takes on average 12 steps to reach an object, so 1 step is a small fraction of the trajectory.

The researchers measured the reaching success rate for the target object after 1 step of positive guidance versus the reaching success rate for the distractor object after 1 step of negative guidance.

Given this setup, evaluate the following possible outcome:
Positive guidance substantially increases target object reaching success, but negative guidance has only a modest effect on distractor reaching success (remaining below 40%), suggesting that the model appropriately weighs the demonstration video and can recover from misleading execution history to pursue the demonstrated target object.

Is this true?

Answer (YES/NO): NO